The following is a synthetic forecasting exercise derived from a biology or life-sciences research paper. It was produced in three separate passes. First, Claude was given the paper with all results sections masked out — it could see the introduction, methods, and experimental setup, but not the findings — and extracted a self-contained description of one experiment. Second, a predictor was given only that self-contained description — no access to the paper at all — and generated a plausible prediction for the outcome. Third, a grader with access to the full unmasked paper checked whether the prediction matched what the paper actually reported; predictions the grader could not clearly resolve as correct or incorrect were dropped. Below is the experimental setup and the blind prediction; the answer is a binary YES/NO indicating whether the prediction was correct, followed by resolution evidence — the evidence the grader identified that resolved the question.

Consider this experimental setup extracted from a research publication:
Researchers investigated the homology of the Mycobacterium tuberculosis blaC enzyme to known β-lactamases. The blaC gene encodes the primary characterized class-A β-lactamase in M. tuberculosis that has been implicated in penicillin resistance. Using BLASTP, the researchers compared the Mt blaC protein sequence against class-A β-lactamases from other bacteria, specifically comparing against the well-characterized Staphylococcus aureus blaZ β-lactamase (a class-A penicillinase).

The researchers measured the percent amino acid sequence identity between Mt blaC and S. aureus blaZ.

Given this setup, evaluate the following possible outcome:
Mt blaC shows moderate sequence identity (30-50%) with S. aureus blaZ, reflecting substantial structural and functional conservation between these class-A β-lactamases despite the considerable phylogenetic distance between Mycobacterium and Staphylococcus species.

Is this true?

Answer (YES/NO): YES